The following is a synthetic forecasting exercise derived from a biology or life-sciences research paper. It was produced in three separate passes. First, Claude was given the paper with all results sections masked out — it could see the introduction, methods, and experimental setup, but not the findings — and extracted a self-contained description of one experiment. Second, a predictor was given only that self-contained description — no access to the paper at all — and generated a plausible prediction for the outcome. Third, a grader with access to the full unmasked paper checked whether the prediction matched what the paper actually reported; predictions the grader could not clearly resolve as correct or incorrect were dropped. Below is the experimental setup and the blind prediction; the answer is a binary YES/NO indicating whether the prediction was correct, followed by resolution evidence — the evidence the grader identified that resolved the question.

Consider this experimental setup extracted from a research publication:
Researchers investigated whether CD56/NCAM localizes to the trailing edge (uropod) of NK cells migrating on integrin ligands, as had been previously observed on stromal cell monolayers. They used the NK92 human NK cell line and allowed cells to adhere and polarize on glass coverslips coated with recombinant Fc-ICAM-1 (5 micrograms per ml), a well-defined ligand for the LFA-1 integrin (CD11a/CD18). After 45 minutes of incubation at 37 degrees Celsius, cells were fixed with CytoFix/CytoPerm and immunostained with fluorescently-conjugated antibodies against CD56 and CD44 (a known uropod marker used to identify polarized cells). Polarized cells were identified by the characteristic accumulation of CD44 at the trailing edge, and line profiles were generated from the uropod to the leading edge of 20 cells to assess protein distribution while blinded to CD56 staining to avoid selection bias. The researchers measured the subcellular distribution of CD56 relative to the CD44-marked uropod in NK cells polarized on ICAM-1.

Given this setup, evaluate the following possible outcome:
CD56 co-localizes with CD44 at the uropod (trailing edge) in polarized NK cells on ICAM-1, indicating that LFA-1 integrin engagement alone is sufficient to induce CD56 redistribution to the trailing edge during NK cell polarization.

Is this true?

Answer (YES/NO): YES